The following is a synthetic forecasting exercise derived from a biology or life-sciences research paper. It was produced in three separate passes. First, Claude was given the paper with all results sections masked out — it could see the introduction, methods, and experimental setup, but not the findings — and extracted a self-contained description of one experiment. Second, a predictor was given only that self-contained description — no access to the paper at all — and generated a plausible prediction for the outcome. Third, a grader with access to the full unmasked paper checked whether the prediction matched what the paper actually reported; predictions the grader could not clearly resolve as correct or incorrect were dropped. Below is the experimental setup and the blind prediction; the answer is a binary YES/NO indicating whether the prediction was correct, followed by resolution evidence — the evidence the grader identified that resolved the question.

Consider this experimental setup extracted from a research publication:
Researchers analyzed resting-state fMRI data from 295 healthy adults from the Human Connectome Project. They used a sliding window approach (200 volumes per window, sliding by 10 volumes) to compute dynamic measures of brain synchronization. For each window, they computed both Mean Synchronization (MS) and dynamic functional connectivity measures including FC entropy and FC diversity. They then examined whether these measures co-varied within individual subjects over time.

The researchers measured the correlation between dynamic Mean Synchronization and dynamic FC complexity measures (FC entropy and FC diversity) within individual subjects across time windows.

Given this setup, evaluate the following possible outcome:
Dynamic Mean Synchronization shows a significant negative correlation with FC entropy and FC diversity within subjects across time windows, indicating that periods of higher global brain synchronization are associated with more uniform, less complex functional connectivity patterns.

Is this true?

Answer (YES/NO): NO